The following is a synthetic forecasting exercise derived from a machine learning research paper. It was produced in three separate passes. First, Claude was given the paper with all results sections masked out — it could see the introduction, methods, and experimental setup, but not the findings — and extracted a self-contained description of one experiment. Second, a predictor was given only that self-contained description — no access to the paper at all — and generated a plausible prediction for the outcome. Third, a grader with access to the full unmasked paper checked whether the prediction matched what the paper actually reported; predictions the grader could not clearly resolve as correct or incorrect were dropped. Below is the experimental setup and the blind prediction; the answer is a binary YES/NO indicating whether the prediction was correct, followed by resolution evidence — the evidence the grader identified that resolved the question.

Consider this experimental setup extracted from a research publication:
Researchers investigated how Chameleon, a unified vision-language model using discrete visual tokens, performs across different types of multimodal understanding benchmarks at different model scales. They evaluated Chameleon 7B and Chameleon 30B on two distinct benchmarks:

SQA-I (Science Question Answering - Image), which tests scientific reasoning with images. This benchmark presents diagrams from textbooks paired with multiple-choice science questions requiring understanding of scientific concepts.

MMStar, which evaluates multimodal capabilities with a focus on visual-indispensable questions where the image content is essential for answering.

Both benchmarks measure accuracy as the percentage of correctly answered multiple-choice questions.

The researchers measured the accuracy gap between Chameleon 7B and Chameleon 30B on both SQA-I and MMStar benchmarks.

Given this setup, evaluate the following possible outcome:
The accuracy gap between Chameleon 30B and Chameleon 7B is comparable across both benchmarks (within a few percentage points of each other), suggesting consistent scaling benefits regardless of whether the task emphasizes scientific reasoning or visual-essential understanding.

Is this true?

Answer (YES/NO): NO